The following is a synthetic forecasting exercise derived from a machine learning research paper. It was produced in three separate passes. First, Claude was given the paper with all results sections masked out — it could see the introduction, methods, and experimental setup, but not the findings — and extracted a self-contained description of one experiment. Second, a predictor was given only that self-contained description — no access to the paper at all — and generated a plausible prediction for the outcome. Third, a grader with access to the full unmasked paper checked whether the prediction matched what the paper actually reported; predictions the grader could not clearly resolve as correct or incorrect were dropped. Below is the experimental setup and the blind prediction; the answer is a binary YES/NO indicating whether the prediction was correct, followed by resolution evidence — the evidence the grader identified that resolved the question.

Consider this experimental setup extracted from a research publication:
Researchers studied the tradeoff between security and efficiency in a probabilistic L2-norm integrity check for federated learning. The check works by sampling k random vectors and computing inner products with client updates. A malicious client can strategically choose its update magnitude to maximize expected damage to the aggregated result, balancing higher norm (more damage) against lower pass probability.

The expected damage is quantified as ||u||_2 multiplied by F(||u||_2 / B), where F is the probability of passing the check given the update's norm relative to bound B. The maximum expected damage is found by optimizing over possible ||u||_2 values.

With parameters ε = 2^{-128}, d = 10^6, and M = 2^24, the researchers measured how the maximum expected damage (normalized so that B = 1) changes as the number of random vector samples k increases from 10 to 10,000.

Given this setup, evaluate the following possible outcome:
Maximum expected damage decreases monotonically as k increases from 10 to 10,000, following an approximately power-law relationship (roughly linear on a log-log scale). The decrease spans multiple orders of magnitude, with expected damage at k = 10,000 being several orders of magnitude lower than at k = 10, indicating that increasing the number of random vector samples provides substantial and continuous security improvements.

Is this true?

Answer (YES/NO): NO